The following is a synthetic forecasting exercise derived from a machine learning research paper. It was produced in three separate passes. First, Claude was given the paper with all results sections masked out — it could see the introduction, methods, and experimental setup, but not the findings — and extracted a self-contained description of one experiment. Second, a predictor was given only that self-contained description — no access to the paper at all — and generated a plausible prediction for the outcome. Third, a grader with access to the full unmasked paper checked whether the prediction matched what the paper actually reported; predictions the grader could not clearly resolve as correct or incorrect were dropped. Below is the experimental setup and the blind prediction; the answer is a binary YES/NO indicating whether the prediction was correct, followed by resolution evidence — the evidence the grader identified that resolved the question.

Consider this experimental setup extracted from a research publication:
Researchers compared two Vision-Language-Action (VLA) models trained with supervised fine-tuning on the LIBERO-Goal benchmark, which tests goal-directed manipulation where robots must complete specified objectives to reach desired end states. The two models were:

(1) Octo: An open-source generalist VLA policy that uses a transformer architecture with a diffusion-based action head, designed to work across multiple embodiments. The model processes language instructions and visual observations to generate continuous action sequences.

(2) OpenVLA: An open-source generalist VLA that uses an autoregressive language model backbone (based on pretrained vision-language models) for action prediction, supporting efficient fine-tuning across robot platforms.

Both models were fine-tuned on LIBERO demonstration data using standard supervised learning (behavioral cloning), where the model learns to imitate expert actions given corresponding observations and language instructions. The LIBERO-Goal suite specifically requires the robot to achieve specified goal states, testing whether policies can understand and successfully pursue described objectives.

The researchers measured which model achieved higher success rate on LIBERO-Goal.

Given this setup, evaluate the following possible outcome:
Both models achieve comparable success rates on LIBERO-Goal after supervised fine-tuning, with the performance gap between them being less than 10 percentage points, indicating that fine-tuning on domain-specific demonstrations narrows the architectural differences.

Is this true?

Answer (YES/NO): YES